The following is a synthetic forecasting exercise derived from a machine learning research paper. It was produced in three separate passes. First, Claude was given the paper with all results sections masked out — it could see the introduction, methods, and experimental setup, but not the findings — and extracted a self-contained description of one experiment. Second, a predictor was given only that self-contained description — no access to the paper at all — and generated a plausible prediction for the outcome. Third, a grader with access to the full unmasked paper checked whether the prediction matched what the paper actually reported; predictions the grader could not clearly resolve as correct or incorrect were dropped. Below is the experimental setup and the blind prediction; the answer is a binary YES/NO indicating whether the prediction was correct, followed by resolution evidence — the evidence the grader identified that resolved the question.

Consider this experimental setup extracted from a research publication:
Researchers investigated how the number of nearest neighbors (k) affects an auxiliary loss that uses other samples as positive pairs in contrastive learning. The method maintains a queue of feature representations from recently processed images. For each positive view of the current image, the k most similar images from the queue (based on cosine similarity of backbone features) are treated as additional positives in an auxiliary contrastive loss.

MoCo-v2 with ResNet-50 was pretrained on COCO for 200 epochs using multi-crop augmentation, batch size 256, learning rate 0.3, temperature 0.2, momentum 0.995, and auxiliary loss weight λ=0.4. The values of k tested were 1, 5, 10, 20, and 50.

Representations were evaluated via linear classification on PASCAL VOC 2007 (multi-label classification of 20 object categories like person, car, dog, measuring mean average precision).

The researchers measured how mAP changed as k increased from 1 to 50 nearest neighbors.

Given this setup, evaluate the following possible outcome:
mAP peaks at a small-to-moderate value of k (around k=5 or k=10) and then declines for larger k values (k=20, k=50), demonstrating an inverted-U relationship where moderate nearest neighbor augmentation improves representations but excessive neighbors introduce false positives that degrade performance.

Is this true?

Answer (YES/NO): NO